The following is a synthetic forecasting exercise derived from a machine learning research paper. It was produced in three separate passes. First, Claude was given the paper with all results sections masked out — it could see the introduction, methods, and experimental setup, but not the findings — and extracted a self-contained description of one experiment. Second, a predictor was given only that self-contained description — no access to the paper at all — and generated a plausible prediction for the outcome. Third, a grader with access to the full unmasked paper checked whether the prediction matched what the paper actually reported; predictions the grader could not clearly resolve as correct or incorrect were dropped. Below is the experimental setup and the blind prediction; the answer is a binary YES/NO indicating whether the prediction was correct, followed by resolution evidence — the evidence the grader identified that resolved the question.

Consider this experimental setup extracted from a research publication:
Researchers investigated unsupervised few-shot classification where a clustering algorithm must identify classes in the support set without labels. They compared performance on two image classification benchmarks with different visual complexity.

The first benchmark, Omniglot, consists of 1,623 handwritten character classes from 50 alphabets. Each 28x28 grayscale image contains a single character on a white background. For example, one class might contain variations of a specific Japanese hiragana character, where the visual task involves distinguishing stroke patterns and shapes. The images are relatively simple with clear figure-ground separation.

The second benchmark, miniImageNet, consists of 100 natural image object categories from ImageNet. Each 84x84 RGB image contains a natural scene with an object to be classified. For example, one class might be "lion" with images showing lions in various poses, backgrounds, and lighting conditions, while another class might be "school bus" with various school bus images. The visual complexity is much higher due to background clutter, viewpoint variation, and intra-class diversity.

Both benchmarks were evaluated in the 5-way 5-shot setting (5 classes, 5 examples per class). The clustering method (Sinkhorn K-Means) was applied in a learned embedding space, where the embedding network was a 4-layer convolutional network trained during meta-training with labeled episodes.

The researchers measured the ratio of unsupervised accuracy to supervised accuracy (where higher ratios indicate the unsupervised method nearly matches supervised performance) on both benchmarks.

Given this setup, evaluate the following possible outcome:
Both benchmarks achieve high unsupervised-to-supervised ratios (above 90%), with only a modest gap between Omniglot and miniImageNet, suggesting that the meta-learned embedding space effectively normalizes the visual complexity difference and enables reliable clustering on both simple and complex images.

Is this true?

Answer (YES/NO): NO